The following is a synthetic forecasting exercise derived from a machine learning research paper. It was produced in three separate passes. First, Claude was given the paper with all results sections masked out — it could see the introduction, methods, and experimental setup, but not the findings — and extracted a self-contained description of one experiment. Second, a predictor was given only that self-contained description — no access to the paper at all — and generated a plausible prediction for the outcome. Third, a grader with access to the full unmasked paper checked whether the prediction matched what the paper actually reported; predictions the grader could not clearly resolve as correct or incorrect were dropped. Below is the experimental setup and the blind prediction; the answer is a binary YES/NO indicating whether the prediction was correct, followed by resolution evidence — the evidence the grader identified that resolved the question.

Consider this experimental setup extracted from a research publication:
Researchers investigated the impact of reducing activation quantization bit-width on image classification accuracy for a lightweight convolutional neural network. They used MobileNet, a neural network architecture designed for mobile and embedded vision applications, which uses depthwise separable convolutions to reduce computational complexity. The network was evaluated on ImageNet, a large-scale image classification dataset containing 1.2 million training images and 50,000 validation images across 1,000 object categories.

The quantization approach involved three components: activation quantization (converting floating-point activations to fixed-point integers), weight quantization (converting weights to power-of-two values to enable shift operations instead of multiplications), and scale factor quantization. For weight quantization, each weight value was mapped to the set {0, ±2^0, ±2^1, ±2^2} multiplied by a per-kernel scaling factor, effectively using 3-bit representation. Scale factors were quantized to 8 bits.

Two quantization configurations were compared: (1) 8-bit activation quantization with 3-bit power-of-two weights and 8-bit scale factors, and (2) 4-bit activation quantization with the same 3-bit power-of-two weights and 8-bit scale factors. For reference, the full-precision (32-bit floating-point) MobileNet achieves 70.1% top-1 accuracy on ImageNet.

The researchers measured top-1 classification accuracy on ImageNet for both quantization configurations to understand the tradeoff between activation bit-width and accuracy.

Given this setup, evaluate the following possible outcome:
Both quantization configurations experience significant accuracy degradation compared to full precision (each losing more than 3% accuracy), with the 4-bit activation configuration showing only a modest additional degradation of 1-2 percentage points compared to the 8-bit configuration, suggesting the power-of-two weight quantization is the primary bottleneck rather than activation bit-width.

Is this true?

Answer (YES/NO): NO